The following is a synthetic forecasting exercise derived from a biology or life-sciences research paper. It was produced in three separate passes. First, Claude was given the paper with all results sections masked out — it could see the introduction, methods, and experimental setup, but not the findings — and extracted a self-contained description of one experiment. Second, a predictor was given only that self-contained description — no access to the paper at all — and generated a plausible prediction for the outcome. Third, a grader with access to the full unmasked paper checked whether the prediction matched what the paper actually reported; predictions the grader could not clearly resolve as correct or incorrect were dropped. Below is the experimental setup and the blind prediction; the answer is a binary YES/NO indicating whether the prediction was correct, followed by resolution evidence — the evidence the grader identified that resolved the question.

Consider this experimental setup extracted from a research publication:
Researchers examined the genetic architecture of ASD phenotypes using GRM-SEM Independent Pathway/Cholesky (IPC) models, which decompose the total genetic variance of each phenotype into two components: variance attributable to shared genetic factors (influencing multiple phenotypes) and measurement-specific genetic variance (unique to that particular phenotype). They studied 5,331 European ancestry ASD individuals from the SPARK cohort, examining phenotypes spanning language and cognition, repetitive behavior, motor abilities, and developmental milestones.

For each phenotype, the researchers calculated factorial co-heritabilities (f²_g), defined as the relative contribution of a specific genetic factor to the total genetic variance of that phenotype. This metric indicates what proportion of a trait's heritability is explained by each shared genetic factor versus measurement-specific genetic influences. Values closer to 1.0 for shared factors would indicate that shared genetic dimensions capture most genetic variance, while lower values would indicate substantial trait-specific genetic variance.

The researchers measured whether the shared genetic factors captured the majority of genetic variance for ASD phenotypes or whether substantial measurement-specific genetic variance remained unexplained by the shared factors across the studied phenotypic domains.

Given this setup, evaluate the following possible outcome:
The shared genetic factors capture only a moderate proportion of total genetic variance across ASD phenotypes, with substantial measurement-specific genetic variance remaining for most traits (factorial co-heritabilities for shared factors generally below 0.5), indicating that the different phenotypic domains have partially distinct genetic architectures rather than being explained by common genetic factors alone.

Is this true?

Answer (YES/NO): NO